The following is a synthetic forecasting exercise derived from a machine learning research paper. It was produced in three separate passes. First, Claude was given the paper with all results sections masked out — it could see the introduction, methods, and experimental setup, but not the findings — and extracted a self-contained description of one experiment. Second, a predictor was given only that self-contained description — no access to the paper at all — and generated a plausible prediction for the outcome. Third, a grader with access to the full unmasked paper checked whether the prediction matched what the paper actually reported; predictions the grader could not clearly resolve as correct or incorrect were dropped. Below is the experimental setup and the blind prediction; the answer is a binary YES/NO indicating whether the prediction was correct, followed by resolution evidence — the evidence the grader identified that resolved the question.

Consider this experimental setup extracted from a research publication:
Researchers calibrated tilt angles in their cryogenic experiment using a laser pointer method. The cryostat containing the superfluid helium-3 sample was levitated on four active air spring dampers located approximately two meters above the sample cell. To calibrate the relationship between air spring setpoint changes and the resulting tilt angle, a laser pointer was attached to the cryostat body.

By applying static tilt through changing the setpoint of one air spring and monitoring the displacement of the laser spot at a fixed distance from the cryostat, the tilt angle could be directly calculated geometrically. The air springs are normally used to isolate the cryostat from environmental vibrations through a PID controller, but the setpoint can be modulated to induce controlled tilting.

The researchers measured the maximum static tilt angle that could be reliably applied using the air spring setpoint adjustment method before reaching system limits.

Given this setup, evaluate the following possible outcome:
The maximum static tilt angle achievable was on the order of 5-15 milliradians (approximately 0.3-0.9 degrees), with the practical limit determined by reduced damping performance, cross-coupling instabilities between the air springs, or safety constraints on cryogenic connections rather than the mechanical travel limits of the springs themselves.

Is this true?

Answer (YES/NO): NO